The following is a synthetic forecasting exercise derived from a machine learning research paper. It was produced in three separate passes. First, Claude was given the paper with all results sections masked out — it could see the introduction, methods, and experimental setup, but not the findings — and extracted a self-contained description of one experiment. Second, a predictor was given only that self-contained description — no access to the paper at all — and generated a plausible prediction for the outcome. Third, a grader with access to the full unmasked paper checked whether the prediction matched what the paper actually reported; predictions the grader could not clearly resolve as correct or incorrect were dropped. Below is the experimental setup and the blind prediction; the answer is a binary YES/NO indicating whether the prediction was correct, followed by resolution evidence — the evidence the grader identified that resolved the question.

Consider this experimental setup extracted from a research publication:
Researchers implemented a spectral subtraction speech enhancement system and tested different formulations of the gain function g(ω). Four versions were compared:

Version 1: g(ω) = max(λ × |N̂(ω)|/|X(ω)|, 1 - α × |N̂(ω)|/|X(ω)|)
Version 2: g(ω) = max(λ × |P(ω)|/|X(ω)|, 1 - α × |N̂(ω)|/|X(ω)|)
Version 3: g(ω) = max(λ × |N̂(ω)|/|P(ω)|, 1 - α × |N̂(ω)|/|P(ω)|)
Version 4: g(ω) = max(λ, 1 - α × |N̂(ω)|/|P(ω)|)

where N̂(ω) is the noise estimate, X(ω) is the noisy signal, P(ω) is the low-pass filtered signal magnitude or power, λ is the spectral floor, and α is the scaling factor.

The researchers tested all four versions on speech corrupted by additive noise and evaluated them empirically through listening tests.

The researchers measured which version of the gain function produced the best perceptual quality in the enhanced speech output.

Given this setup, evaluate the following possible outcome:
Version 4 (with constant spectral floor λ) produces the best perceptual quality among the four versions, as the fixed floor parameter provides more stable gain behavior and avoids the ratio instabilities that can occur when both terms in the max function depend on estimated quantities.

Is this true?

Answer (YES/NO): NO